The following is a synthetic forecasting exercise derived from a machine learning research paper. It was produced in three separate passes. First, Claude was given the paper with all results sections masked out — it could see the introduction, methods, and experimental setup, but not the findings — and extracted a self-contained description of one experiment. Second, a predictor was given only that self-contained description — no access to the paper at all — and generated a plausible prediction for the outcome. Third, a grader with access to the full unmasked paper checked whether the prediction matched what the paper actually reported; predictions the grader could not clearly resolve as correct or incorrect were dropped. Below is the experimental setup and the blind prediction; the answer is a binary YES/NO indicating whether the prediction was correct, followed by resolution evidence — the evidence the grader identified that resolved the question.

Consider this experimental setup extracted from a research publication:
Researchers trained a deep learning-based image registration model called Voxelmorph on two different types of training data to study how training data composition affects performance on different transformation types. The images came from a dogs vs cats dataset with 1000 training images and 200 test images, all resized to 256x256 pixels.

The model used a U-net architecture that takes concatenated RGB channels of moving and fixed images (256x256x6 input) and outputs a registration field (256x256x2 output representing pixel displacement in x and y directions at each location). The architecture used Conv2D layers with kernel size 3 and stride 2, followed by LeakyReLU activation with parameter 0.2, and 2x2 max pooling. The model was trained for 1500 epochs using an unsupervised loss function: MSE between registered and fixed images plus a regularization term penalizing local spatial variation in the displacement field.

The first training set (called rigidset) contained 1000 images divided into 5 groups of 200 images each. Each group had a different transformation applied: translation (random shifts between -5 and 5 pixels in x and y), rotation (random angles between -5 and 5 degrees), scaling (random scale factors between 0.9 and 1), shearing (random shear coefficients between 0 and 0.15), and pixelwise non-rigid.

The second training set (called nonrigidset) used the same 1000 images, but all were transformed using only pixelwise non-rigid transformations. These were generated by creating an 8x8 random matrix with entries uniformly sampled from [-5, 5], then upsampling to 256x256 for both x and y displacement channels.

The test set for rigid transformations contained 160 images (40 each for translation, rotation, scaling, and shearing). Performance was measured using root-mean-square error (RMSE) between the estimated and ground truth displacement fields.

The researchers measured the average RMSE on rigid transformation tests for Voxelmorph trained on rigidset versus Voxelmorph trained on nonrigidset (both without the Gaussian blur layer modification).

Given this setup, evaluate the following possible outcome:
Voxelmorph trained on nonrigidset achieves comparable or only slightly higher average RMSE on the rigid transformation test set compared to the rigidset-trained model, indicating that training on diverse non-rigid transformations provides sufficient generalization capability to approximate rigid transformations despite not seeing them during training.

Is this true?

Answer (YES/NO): YES